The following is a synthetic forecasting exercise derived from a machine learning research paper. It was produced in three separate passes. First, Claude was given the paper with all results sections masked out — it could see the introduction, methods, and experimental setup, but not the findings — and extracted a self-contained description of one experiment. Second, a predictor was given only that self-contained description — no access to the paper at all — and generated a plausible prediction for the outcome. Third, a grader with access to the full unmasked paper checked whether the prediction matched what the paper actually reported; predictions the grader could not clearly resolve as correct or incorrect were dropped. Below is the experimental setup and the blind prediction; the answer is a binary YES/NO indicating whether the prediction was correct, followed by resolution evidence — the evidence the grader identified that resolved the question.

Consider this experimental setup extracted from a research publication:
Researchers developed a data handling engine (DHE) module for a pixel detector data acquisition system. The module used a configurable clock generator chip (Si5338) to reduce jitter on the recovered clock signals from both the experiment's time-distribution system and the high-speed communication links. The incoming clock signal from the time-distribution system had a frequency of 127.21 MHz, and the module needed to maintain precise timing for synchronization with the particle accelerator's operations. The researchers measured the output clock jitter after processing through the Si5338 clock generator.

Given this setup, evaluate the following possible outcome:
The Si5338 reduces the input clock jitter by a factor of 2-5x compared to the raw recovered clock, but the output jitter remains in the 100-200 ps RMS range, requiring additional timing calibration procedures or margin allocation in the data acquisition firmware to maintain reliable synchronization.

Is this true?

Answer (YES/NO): NO